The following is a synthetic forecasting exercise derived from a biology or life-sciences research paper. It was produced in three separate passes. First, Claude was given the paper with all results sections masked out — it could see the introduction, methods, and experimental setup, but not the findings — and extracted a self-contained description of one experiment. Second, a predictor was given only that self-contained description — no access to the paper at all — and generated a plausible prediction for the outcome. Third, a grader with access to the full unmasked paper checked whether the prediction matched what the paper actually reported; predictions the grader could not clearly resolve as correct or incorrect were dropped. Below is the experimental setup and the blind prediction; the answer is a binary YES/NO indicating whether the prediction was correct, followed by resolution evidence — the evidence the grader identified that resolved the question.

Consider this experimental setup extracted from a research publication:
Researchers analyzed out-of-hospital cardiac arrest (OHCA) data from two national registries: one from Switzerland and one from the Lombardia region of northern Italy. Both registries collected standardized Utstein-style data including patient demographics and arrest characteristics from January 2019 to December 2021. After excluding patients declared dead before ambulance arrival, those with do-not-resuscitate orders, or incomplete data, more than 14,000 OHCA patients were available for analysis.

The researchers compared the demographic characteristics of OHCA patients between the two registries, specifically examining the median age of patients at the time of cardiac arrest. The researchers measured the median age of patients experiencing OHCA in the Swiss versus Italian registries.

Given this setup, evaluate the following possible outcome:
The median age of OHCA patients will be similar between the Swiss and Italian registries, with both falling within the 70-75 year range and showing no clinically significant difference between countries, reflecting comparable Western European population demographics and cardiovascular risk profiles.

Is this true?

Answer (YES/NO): NO